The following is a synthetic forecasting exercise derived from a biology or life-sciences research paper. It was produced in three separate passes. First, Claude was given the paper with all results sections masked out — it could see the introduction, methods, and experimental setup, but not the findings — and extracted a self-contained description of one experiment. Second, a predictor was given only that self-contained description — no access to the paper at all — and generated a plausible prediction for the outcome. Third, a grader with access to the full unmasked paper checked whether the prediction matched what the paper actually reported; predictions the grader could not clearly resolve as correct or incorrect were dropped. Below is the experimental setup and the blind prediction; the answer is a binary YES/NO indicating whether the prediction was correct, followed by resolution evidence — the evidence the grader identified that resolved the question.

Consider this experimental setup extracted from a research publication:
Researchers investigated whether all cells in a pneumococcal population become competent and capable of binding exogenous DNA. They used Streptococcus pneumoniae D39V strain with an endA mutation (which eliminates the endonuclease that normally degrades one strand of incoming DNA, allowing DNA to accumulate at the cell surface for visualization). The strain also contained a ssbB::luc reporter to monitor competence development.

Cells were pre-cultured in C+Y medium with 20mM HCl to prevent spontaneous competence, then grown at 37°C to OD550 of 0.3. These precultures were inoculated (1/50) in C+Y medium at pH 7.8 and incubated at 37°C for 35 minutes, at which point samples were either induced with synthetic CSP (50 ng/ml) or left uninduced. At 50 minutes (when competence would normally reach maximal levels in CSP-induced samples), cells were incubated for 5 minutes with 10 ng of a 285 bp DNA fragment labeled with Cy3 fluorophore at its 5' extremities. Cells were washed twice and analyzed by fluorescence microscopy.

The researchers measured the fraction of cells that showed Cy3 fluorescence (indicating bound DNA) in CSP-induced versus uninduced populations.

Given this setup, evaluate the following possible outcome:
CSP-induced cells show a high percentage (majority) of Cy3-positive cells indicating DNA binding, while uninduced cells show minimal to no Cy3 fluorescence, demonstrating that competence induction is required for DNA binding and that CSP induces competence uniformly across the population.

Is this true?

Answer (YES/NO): NO